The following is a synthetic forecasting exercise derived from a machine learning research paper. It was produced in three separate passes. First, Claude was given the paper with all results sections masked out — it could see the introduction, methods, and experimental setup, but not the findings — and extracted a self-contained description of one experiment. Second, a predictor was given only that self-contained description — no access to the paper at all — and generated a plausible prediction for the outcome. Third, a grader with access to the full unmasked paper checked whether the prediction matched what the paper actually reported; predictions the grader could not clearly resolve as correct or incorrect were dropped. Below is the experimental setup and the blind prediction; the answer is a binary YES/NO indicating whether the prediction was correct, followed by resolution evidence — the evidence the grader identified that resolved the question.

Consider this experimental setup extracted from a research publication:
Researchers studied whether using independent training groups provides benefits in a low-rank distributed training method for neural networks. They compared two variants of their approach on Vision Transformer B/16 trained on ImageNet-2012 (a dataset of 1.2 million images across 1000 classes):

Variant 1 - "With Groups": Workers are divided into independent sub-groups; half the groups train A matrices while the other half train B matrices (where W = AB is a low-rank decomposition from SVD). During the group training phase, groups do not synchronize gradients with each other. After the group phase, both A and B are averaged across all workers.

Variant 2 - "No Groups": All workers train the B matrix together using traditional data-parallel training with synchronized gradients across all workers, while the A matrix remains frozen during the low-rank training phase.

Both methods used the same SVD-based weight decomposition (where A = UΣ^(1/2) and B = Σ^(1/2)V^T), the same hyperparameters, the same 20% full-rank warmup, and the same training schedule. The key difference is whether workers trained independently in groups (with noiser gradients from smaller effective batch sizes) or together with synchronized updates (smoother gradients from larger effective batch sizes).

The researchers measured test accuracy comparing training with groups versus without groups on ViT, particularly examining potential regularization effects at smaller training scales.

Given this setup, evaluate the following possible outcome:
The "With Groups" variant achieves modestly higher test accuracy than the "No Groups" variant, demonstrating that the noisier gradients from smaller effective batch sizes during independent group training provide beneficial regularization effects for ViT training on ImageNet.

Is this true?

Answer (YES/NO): YES